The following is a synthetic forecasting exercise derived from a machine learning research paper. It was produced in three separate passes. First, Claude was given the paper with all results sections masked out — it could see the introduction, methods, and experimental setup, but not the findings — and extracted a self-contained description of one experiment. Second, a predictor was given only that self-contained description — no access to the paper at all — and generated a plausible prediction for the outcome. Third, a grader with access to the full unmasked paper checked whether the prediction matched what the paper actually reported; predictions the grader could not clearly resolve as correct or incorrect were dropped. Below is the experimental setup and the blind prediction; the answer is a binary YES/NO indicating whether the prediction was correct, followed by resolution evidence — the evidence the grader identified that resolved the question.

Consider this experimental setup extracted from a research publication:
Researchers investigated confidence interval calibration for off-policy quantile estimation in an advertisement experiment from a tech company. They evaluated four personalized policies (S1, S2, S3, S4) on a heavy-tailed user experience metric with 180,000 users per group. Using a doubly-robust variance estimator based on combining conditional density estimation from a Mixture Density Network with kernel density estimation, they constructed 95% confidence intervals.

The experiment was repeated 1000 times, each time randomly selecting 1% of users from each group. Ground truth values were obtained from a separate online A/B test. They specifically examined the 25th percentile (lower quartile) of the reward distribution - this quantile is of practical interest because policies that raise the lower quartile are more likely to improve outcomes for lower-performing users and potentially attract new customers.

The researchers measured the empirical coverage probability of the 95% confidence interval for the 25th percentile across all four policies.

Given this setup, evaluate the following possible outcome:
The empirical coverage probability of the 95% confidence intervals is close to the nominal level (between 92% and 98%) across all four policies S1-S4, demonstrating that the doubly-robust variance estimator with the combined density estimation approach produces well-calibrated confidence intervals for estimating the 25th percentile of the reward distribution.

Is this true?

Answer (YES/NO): NO